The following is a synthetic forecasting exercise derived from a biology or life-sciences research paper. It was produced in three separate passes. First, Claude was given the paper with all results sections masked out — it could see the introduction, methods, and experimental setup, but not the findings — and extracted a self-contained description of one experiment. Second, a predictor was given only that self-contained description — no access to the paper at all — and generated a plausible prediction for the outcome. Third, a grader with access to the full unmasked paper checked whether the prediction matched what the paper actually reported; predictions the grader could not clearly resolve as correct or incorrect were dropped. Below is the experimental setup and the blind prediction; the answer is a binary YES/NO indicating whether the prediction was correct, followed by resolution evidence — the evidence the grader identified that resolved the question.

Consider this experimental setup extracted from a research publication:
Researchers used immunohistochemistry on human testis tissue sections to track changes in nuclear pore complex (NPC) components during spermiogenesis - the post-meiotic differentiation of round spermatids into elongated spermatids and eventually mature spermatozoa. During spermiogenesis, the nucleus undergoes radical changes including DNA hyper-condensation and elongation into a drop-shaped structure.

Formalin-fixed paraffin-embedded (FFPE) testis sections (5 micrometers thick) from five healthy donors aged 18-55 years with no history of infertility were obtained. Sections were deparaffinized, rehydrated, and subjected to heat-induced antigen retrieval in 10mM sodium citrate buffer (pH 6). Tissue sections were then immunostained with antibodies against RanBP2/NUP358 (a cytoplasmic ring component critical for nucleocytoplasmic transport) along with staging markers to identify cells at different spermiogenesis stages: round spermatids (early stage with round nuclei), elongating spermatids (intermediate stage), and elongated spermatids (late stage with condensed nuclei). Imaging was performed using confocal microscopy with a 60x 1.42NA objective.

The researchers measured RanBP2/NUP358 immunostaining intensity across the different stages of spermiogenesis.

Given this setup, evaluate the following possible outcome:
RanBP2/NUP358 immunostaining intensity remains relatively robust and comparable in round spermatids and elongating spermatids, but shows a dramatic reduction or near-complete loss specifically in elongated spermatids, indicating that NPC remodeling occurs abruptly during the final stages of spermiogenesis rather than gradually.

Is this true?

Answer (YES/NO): NO